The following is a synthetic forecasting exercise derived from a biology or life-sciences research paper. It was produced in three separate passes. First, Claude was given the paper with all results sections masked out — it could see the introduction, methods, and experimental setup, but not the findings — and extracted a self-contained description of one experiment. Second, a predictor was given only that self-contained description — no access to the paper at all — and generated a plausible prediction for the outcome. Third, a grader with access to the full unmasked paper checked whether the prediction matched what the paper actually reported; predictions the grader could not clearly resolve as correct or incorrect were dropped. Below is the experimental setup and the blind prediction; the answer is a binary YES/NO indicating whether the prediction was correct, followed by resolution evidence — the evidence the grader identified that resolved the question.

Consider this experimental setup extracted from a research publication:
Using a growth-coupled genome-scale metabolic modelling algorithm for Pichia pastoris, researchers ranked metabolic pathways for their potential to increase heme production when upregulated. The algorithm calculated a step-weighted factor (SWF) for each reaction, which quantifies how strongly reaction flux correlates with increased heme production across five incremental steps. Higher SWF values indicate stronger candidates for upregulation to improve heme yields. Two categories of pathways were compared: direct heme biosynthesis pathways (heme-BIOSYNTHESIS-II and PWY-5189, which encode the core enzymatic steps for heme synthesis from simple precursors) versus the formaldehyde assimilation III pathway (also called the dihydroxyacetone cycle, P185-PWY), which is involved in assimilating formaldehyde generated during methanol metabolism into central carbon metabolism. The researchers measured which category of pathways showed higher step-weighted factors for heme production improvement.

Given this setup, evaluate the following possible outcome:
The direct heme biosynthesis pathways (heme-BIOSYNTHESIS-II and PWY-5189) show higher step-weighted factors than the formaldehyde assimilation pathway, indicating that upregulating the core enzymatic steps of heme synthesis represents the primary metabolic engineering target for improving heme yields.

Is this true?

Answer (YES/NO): YES